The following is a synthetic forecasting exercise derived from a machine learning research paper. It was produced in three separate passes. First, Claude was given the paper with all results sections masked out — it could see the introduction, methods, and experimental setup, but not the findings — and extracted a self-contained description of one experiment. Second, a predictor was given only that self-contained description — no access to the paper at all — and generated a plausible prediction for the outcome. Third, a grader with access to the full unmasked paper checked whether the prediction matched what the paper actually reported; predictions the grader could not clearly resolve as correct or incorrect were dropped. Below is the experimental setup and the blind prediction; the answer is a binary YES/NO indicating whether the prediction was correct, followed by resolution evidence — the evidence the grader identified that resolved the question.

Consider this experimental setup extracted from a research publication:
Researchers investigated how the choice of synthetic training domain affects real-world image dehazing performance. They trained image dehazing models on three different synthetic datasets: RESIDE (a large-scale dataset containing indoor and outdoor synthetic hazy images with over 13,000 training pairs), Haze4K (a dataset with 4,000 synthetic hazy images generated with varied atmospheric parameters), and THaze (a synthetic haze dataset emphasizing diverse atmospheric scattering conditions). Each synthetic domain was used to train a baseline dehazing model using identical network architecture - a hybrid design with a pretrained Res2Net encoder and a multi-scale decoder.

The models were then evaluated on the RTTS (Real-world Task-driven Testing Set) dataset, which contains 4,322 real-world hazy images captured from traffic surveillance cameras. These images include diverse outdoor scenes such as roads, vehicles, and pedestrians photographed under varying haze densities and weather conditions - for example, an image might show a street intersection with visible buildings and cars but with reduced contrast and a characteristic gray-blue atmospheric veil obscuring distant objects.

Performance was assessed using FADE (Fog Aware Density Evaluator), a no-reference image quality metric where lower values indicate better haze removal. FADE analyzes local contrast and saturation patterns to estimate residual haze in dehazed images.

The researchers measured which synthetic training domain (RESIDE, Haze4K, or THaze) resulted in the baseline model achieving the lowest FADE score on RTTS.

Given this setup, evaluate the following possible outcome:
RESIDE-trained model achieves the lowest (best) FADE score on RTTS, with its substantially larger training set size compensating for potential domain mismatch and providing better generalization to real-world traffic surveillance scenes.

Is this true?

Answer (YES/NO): NO